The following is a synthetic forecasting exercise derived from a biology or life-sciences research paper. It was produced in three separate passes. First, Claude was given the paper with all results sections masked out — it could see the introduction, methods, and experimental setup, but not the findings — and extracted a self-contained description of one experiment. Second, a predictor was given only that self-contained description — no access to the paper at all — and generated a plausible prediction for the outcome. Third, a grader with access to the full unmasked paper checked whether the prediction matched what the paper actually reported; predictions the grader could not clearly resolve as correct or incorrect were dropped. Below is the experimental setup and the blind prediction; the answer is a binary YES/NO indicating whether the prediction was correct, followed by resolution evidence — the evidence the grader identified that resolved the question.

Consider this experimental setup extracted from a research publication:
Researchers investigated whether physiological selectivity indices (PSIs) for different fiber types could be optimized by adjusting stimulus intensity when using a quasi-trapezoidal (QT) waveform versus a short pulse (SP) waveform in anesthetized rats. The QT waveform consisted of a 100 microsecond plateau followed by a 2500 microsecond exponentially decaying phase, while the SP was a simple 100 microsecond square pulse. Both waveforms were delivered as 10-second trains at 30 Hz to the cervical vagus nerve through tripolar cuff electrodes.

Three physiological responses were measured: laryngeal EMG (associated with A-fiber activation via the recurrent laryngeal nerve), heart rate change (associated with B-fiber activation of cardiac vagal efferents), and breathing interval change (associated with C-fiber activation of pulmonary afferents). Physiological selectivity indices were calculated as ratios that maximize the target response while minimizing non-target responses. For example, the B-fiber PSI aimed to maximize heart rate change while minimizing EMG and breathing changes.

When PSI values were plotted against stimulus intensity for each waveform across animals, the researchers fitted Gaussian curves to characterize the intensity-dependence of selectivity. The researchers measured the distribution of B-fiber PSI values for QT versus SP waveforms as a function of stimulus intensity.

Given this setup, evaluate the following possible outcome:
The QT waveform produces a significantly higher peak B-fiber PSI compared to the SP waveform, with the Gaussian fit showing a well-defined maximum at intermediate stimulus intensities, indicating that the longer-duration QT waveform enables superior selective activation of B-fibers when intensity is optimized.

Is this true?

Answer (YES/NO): YES